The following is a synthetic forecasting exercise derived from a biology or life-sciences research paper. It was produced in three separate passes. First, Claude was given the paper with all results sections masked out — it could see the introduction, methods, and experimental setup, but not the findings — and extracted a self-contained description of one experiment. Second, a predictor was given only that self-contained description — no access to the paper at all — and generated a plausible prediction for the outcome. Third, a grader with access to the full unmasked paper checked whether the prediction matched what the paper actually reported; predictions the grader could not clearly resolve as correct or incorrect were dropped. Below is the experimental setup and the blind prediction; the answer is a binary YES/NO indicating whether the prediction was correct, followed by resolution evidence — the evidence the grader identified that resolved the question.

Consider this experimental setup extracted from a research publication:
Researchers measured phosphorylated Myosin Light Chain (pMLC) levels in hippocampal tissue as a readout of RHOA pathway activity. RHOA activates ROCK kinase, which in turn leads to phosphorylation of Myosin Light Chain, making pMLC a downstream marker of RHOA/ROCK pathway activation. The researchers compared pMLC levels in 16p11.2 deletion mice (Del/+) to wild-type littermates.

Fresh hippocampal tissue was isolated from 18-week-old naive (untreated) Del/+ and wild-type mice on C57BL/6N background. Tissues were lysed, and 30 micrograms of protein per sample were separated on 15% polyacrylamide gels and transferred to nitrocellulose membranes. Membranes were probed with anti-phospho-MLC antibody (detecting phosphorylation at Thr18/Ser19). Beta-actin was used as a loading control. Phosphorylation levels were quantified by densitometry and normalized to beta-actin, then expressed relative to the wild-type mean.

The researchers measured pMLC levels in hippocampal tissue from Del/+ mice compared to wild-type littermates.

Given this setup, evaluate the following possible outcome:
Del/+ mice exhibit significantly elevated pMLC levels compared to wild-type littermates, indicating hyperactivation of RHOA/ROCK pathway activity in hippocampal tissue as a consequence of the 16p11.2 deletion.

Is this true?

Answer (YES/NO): YES